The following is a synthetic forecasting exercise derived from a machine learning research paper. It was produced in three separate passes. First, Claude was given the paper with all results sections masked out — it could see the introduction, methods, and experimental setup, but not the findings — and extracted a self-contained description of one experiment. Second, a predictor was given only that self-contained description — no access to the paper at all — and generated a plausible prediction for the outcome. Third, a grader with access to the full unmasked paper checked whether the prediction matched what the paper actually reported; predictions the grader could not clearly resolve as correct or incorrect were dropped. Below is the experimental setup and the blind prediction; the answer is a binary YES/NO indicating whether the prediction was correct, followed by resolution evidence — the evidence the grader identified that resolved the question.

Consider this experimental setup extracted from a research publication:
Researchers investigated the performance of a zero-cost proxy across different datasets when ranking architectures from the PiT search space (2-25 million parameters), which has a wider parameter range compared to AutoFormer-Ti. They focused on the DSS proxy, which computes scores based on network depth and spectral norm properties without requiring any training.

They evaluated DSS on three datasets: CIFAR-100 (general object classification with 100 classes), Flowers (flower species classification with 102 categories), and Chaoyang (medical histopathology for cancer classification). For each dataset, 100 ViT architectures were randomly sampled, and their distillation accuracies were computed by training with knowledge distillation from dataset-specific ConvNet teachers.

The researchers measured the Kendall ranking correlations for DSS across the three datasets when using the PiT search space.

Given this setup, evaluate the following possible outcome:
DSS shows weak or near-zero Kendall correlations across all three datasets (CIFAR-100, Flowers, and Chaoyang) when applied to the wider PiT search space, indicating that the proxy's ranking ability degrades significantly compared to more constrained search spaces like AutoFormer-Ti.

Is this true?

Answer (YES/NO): NO